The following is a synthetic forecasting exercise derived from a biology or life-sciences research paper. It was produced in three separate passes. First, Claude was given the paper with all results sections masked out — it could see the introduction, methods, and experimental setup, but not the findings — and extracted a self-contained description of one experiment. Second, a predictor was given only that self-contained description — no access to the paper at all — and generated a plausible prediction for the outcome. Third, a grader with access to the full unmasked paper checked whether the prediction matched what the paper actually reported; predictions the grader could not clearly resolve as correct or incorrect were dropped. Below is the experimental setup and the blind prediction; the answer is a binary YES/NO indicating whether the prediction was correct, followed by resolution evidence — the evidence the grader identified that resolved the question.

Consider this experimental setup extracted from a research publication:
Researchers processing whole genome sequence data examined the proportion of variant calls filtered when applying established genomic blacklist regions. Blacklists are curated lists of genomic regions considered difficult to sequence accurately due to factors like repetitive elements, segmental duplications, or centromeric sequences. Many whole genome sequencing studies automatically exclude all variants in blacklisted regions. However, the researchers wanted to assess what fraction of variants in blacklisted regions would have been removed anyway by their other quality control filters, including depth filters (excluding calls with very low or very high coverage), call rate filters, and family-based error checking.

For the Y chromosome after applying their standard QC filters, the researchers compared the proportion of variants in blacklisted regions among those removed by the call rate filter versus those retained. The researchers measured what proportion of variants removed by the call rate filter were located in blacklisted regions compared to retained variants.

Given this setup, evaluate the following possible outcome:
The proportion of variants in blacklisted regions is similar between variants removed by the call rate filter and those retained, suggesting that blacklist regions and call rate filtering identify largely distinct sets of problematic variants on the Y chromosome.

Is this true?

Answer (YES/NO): NO